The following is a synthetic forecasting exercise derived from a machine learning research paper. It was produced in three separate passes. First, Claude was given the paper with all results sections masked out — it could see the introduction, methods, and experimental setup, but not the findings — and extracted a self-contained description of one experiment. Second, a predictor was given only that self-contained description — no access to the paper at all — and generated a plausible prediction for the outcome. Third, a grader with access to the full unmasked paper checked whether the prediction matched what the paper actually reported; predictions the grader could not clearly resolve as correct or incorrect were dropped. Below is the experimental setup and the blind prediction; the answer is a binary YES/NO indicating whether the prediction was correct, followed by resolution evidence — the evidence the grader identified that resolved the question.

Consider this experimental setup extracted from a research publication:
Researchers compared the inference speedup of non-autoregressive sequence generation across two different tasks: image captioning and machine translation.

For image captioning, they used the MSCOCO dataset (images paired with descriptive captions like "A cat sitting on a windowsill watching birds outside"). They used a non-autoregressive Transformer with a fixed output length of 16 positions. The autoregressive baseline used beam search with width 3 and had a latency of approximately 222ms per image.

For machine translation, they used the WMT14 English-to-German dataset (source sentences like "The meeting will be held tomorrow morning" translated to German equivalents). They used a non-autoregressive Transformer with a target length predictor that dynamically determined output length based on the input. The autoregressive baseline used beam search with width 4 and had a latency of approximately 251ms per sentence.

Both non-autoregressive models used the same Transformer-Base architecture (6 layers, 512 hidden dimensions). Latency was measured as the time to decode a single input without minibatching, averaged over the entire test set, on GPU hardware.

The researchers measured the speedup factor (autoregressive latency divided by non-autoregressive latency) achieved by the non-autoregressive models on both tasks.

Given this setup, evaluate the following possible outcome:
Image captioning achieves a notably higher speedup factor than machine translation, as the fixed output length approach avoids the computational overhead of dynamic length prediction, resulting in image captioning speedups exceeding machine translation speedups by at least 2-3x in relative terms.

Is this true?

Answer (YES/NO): NO